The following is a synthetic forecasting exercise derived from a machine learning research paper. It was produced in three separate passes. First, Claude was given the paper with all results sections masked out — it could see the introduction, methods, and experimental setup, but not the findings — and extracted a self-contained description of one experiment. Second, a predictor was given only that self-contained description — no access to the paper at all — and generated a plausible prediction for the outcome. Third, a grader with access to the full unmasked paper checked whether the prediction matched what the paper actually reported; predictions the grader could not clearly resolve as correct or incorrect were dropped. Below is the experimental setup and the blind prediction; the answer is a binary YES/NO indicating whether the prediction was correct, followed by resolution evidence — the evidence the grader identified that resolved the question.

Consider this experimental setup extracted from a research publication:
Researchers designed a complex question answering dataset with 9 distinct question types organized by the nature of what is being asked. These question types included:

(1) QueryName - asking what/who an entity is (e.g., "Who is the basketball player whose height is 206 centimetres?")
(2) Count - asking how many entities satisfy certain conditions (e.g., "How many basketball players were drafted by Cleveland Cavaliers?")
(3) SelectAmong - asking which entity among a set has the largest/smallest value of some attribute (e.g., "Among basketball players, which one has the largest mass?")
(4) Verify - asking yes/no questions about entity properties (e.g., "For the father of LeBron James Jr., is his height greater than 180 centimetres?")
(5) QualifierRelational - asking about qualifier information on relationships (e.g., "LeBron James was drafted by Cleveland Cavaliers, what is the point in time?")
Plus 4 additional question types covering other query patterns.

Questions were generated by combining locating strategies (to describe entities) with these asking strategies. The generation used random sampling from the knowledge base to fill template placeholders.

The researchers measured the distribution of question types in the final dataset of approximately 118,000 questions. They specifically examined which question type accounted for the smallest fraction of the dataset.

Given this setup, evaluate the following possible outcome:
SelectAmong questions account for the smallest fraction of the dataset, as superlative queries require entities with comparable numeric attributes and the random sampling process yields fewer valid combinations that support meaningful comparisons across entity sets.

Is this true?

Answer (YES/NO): YES